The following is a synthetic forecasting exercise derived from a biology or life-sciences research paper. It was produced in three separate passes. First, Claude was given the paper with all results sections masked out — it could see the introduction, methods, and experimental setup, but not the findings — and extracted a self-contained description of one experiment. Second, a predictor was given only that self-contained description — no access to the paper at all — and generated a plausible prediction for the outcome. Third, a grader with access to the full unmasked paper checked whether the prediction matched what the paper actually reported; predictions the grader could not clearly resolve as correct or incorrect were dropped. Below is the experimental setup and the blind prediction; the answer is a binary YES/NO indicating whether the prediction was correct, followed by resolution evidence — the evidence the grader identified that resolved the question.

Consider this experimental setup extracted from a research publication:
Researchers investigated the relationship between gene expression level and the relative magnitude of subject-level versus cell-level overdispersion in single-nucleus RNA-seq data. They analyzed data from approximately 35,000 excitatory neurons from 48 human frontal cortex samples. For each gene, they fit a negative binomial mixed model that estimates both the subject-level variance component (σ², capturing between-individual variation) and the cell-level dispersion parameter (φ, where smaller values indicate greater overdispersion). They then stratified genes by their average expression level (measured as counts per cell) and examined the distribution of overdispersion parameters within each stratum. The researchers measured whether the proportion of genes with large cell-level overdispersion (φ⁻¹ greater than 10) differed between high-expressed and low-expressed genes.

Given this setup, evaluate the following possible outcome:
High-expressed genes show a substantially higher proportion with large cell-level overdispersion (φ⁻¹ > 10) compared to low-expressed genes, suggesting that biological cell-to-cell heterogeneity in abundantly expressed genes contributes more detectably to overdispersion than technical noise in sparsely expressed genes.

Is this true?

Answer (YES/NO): NO